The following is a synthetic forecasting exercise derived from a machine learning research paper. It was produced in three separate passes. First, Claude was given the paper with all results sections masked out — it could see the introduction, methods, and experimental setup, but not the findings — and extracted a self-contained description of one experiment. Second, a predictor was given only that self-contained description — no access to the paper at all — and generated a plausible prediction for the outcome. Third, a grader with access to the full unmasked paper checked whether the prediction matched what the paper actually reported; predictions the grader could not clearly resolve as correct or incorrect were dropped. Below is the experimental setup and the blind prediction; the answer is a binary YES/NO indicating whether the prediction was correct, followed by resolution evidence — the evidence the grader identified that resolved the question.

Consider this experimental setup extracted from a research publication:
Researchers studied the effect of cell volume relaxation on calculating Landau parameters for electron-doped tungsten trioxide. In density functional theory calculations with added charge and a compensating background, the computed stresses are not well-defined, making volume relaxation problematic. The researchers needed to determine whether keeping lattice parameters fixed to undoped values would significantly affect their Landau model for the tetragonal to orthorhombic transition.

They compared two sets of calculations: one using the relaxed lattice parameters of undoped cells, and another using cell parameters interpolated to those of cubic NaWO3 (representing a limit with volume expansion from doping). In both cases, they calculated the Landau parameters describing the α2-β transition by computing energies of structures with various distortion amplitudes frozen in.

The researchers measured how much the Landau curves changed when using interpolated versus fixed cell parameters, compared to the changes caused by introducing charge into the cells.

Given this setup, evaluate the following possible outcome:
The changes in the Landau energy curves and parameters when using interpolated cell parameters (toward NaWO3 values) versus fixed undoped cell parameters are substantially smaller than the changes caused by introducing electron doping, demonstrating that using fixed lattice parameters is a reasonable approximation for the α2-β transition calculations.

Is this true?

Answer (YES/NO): YES